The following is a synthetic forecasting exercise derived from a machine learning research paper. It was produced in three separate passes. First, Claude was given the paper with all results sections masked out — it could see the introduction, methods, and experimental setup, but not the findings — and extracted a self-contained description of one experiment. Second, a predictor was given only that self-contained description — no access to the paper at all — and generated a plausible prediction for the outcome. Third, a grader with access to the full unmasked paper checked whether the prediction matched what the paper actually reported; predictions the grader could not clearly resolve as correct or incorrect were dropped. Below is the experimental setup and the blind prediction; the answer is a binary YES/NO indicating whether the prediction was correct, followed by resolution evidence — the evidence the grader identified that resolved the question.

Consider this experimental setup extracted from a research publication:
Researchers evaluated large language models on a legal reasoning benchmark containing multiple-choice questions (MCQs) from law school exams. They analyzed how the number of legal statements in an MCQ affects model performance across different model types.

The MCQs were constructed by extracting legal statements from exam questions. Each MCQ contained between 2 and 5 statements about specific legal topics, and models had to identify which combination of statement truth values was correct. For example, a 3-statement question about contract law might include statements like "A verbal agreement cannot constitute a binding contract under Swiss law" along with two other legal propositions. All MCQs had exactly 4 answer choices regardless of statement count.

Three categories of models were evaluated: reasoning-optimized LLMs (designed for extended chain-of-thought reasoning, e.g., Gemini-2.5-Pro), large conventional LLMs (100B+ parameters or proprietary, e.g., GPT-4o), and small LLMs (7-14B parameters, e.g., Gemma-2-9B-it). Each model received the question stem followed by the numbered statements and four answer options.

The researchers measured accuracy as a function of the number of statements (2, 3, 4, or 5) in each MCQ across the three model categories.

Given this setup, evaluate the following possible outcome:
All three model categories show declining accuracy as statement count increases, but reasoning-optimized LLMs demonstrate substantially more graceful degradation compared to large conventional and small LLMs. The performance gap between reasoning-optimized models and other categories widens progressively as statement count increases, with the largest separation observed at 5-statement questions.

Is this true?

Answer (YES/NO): NO